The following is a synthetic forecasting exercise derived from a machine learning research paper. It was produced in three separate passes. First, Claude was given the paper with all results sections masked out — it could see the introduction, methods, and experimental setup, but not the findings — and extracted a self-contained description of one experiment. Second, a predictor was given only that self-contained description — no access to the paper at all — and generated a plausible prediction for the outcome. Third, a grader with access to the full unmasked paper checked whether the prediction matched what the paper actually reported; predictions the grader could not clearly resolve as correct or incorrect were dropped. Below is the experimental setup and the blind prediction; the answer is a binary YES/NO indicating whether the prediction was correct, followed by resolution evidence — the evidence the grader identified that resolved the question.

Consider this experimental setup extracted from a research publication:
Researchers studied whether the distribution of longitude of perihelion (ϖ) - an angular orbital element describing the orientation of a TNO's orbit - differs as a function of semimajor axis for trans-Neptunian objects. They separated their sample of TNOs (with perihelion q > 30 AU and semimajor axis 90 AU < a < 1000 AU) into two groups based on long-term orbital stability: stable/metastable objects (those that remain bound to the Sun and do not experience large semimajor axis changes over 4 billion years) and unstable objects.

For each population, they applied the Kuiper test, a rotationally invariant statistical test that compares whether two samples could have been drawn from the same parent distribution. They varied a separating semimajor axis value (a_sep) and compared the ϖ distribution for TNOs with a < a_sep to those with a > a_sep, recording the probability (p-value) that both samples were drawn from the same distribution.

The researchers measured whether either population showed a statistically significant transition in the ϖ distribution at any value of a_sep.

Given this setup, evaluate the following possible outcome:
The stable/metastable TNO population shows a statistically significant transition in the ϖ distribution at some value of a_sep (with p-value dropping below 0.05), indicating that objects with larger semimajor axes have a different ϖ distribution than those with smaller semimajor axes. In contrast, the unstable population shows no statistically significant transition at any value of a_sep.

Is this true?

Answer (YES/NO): YES